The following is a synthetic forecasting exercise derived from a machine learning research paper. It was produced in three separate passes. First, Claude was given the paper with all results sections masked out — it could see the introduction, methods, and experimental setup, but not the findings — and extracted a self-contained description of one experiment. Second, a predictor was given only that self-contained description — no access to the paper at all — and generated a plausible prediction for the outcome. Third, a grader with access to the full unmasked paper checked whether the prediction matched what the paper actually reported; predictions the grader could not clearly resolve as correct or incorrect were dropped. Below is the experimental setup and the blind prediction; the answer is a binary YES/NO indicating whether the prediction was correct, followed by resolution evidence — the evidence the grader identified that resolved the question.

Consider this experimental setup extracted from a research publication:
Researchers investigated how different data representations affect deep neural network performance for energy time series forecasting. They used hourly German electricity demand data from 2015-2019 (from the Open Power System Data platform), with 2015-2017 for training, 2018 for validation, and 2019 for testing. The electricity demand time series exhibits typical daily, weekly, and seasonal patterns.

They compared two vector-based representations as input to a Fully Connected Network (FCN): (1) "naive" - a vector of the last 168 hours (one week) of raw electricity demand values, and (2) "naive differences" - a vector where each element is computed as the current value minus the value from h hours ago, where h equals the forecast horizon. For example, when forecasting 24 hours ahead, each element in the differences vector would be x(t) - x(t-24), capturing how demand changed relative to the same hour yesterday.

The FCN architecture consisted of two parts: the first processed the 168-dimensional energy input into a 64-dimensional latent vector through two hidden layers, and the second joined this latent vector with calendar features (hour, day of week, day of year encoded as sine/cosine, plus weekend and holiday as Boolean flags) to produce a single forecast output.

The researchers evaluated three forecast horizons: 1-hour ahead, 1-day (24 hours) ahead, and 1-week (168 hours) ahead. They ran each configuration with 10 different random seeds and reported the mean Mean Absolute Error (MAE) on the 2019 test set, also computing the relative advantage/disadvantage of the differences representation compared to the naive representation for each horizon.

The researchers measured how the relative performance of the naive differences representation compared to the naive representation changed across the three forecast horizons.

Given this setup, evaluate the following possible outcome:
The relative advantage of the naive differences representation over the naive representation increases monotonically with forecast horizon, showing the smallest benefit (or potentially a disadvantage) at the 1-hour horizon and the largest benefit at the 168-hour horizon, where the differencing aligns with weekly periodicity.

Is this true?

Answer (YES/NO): NO